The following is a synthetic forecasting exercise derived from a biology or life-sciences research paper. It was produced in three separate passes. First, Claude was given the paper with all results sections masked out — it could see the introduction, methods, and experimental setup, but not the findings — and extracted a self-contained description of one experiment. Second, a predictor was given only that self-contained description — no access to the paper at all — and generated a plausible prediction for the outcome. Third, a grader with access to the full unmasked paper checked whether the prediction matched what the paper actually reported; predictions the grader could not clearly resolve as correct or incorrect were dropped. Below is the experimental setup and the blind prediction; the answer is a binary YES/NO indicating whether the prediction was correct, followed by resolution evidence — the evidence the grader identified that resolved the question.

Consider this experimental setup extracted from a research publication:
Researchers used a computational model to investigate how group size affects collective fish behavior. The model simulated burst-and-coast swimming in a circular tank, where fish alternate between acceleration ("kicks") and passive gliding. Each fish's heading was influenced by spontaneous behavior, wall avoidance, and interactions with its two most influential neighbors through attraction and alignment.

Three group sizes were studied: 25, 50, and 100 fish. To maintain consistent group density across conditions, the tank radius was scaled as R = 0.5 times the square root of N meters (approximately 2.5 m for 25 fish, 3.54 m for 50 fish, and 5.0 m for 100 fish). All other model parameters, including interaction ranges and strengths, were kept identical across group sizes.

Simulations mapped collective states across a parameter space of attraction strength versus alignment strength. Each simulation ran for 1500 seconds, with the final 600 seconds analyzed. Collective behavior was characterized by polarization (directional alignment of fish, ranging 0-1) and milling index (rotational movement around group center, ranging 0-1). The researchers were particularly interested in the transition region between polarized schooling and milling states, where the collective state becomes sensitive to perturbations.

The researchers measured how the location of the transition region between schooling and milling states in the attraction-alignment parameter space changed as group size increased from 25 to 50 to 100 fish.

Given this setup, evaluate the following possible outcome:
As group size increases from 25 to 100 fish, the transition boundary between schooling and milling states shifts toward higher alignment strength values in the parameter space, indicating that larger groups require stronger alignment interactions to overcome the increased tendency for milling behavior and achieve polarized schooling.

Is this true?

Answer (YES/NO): YES